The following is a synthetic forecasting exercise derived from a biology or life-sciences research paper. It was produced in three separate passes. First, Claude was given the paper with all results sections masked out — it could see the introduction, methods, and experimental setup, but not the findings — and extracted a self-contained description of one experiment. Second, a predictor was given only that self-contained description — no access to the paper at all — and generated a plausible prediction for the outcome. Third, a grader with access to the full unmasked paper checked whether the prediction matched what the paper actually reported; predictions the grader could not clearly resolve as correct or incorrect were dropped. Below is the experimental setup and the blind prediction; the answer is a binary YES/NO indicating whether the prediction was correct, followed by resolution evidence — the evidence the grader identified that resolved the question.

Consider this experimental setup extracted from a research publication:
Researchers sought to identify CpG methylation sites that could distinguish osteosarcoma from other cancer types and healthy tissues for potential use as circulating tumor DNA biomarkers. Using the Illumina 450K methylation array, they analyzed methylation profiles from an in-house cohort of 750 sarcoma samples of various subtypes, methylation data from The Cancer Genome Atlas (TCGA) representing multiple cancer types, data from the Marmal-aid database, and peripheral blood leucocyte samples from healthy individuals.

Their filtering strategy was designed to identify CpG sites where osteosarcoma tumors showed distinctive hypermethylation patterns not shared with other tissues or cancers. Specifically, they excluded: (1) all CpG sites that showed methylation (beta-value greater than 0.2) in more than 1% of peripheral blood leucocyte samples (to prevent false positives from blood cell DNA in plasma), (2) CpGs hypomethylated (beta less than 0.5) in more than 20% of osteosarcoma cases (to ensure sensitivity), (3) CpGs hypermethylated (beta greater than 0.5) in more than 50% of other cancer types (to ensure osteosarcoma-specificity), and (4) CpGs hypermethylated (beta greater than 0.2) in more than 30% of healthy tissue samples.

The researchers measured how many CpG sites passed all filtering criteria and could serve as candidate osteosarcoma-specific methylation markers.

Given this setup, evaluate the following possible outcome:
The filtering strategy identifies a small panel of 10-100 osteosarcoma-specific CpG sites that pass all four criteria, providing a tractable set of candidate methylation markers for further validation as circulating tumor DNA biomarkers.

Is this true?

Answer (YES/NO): YES